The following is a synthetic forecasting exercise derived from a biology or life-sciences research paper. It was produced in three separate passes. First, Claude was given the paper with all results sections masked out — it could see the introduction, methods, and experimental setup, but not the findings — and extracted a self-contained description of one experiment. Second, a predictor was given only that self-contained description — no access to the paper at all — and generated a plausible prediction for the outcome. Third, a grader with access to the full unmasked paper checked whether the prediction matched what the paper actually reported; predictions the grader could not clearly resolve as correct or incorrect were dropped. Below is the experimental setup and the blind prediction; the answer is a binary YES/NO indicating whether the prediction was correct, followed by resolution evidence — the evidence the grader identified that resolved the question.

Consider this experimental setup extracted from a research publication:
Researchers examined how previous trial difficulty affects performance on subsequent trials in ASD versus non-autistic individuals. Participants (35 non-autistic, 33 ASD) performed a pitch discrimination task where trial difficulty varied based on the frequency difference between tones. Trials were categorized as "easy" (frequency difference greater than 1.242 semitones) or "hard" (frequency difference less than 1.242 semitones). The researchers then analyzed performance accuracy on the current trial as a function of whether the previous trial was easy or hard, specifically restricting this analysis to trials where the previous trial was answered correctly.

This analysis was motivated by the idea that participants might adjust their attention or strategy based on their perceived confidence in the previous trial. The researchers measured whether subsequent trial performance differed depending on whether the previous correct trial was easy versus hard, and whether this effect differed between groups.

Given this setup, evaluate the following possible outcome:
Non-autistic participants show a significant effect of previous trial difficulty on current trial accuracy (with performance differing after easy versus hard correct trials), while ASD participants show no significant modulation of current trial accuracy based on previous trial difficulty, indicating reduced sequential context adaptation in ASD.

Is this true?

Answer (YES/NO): YES